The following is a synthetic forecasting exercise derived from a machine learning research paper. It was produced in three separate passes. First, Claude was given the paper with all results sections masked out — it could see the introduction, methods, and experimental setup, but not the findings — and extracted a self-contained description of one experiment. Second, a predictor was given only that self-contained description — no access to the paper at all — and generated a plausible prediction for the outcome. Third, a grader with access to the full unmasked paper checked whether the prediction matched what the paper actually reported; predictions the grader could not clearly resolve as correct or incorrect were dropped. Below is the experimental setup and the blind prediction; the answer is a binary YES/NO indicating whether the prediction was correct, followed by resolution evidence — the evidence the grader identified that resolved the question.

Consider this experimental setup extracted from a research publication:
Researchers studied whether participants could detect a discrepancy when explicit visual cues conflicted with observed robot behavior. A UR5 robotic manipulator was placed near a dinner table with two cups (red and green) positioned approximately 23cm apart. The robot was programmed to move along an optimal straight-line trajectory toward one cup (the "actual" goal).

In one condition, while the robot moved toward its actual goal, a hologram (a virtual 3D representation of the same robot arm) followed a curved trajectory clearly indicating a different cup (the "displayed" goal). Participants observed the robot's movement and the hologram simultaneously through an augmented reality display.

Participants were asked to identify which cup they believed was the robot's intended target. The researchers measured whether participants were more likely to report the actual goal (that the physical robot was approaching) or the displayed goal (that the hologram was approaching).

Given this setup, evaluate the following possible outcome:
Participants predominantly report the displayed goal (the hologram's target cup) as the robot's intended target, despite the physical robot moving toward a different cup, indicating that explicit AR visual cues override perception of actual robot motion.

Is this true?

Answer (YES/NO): NO